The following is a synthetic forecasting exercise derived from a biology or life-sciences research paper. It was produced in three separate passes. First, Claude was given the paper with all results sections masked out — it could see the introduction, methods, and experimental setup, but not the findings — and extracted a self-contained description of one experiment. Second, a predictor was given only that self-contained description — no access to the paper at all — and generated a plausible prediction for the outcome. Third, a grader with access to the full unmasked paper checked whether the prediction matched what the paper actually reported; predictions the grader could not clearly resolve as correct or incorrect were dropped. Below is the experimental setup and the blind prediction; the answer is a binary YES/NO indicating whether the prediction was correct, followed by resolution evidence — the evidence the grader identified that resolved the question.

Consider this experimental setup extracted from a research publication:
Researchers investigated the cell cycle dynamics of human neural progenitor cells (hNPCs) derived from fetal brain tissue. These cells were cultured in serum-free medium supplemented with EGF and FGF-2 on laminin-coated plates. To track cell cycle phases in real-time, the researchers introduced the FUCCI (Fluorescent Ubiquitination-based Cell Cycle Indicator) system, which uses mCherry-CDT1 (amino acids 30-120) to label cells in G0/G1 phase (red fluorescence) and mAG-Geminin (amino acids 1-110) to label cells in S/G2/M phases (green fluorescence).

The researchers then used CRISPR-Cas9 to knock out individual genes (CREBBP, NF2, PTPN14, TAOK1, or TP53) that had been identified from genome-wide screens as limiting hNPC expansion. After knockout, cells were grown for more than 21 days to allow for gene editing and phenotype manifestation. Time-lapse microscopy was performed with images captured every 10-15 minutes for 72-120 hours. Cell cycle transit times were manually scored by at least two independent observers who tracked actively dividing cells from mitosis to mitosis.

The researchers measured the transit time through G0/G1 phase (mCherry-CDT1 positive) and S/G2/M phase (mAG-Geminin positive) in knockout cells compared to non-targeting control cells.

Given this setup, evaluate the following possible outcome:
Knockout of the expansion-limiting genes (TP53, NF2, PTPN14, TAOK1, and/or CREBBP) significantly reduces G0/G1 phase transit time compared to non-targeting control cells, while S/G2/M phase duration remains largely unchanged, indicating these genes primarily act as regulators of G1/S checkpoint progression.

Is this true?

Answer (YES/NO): YES